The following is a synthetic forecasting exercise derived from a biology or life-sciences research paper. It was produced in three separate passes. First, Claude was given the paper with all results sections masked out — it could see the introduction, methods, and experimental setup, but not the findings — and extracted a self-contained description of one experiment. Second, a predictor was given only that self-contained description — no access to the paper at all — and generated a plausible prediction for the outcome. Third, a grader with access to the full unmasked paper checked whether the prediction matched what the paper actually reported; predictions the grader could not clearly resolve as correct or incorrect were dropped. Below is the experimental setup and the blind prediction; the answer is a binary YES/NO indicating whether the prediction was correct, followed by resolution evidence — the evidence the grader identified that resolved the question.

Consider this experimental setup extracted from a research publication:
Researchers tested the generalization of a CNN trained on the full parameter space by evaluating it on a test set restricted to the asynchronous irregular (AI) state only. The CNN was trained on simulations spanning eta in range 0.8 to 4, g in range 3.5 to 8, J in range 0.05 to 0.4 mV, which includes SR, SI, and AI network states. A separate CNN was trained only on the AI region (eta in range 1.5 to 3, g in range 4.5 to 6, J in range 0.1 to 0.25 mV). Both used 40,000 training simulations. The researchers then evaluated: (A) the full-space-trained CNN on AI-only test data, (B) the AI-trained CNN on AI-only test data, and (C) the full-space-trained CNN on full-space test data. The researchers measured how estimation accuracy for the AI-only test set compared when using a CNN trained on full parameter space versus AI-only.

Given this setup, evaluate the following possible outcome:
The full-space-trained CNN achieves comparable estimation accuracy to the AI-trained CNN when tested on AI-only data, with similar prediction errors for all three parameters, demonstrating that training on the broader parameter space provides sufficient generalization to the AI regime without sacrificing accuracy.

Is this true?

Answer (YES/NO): NO